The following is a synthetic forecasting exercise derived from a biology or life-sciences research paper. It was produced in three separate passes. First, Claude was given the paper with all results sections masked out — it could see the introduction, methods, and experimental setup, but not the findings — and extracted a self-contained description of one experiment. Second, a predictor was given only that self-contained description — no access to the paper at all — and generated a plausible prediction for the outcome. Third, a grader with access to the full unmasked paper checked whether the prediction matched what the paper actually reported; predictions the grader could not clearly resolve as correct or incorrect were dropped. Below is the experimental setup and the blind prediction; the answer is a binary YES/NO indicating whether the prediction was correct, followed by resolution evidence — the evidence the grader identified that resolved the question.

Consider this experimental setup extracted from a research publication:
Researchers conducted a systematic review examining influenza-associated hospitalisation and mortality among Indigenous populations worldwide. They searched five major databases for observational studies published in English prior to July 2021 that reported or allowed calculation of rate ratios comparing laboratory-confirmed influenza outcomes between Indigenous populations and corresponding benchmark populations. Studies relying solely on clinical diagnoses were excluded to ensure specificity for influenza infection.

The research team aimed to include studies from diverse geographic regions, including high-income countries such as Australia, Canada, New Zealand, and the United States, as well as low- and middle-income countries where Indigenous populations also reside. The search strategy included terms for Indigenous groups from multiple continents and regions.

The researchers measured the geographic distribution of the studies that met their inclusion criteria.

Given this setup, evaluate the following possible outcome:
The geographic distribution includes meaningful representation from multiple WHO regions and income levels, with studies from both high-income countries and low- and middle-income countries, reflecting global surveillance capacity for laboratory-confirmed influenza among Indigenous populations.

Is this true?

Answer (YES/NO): NO